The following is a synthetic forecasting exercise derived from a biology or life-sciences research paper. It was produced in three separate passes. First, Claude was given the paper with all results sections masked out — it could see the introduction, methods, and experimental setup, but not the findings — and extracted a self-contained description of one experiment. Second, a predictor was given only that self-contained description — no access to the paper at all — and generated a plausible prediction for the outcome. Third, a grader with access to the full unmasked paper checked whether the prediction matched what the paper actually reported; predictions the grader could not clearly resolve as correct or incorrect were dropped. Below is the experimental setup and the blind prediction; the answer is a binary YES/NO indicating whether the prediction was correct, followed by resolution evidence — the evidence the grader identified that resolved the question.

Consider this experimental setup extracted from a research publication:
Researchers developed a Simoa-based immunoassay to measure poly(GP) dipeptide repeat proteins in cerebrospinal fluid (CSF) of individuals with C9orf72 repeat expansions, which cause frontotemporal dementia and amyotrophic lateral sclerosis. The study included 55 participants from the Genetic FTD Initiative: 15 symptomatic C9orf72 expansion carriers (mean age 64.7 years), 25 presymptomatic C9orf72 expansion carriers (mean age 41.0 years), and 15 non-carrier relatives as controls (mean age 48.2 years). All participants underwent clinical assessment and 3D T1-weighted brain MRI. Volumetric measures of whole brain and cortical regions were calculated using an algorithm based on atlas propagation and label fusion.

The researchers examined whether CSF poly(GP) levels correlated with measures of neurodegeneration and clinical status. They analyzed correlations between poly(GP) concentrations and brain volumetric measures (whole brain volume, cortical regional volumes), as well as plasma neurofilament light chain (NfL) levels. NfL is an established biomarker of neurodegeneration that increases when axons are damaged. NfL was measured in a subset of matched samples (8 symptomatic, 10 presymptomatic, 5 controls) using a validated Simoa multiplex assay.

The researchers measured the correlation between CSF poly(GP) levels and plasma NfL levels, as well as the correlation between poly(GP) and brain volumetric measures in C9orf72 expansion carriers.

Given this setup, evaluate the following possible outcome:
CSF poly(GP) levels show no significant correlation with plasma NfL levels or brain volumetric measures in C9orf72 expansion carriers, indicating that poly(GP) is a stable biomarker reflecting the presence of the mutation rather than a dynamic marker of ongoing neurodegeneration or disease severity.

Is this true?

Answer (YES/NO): YES